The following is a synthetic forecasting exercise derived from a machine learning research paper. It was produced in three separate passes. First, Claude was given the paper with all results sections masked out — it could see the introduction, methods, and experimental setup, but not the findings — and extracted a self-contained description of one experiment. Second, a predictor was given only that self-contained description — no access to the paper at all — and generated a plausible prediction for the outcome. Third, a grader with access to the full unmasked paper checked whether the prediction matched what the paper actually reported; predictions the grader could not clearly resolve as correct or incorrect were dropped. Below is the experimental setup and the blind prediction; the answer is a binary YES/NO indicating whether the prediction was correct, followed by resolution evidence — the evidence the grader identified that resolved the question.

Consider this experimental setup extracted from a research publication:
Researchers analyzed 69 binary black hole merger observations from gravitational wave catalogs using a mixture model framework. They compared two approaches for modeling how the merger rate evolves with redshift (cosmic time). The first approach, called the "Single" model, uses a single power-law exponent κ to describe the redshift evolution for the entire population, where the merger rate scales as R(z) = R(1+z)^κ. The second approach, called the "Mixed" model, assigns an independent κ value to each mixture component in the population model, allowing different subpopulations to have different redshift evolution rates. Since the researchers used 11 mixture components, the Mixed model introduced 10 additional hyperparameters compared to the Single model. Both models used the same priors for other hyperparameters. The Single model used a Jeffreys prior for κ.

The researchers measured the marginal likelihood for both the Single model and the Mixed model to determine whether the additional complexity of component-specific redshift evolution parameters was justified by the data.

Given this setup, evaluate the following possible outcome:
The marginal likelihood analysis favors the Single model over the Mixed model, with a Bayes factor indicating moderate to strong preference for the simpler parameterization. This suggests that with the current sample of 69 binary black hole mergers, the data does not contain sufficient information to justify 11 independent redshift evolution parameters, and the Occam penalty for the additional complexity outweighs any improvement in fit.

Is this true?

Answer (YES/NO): NO